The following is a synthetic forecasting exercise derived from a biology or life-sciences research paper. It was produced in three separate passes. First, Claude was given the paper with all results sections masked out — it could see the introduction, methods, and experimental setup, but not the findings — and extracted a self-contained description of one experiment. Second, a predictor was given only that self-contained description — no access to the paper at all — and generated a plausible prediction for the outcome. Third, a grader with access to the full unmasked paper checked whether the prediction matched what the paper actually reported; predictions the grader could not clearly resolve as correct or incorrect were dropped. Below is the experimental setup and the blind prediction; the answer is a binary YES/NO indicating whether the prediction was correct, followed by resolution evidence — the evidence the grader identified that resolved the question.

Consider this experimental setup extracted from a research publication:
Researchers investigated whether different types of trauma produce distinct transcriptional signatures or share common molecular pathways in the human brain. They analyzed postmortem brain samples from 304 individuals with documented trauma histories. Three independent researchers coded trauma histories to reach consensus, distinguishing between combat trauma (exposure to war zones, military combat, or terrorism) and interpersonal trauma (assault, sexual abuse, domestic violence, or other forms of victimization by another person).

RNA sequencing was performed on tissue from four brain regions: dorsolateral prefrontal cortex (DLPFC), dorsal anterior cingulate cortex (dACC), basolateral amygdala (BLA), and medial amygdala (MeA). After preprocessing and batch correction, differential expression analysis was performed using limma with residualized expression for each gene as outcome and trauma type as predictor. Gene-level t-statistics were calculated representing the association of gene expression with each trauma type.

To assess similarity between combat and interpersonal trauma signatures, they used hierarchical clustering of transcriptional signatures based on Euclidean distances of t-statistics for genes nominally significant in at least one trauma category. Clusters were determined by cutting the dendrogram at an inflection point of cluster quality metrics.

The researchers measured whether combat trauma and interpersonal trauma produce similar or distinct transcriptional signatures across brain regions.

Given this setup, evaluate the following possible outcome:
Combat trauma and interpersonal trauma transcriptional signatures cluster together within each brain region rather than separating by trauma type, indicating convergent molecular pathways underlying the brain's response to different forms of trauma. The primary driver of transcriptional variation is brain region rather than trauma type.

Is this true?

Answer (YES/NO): NO